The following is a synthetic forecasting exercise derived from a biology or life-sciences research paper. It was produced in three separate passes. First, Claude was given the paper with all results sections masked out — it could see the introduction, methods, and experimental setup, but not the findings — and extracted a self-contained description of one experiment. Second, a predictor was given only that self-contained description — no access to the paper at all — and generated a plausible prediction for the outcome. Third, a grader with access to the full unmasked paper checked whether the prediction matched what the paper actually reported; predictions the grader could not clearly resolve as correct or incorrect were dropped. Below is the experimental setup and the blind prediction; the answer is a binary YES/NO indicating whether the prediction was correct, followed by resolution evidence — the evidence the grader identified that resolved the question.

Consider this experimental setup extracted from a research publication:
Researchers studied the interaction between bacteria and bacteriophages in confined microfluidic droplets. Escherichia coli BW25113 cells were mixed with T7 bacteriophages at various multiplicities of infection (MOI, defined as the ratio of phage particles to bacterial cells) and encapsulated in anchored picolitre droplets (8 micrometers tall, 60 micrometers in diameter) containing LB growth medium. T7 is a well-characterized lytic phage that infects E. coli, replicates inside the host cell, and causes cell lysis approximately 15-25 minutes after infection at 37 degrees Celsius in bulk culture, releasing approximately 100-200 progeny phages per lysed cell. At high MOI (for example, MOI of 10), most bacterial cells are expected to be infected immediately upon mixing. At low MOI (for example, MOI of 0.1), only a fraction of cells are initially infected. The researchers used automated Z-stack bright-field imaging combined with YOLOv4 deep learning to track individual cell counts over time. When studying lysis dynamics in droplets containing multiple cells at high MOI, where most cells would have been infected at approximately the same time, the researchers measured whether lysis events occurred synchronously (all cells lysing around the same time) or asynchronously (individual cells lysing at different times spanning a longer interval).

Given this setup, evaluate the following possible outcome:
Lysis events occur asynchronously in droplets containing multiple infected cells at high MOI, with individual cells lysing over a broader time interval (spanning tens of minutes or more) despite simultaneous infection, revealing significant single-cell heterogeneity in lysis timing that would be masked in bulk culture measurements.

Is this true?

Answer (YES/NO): YES